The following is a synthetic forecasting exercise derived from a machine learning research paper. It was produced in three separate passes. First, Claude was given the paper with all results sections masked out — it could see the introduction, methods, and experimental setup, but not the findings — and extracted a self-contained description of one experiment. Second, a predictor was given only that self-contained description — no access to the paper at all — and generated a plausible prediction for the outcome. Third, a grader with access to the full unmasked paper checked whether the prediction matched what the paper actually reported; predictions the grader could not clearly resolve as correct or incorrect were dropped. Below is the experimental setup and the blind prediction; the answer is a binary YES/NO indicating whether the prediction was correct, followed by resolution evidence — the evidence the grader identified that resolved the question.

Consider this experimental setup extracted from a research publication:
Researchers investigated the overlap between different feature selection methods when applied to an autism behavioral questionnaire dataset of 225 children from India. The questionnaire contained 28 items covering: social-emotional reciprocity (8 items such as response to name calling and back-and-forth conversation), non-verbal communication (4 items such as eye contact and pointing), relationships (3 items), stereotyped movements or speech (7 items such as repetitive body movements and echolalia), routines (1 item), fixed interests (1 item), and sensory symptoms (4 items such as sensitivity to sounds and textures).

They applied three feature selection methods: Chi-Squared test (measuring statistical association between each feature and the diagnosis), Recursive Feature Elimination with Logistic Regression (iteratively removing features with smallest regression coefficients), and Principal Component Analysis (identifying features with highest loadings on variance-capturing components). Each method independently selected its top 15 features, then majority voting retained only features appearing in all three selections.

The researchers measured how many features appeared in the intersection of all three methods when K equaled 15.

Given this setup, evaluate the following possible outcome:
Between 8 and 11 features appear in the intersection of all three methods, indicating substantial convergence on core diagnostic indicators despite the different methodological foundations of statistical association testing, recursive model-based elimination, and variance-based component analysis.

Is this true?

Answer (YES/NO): YES